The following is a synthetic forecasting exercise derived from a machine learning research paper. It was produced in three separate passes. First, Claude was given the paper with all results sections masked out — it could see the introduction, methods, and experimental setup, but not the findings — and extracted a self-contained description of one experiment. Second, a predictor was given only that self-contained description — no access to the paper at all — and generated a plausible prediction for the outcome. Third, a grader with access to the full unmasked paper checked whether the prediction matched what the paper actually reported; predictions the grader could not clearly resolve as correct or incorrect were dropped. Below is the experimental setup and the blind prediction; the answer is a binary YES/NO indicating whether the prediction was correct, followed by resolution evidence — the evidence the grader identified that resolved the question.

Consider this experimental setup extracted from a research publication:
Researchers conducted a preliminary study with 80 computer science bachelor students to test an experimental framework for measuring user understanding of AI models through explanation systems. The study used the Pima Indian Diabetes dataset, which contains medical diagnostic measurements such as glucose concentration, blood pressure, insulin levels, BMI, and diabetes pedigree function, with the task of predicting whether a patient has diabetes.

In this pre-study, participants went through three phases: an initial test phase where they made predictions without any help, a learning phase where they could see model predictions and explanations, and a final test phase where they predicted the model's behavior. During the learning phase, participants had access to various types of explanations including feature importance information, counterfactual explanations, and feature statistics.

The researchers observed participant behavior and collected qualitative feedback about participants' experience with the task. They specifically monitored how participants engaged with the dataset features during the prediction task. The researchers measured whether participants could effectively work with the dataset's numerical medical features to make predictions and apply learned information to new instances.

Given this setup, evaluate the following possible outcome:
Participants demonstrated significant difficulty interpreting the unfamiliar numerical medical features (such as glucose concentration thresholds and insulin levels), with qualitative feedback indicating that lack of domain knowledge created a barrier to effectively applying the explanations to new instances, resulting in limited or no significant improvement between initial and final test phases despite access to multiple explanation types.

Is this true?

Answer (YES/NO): NO